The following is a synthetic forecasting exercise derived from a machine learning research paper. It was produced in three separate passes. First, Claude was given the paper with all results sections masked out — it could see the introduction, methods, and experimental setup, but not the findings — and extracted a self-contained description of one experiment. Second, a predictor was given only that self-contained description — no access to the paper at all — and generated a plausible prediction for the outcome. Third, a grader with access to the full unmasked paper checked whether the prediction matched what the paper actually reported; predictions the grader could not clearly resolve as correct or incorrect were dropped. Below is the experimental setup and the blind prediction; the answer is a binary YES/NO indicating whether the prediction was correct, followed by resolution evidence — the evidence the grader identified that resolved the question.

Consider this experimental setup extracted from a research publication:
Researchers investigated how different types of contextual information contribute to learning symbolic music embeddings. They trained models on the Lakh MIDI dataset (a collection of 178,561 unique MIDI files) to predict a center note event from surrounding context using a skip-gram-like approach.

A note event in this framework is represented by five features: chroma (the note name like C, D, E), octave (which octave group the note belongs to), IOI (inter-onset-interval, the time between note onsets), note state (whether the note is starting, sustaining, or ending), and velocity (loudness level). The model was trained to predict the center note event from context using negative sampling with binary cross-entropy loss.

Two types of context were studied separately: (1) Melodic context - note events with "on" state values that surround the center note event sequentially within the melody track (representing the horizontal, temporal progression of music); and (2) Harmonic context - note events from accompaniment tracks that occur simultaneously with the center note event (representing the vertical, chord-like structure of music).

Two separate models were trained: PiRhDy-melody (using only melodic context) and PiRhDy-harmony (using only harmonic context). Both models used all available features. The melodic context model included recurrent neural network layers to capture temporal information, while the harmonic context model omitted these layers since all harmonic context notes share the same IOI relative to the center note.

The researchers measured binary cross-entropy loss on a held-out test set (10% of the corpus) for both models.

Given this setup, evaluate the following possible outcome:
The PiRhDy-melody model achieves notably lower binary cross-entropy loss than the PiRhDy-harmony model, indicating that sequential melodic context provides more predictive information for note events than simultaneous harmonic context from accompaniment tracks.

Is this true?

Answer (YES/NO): YES